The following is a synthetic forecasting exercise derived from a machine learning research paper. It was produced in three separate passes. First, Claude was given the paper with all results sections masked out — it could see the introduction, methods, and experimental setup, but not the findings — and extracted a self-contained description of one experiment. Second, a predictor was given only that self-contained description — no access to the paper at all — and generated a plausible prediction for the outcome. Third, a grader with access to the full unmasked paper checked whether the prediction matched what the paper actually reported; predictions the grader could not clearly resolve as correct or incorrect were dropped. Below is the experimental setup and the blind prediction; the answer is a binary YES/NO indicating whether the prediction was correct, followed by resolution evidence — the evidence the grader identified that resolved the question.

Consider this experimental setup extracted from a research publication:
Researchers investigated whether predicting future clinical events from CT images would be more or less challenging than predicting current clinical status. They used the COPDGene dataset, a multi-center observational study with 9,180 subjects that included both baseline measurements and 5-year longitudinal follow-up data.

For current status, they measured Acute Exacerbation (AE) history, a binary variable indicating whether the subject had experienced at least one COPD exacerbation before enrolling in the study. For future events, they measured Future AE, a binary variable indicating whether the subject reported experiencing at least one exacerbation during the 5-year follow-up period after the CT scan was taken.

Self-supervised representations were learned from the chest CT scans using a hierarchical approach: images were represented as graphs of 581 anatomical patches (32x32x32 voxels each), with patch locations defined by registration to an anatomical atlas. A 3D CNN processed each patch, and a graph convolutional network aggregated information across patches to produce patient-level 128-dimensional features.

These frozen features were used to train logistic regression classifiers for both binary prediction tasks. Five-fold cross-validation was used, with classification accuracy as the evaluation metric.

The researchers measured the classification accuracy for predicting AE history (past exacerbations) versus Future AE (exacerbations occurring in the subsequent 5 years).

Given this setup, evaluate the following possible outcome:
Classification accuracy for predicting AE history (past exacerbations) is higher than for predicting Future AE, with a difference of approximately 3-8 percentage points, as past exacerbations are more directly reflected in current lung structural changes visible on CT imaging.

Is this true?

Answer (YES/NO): NO